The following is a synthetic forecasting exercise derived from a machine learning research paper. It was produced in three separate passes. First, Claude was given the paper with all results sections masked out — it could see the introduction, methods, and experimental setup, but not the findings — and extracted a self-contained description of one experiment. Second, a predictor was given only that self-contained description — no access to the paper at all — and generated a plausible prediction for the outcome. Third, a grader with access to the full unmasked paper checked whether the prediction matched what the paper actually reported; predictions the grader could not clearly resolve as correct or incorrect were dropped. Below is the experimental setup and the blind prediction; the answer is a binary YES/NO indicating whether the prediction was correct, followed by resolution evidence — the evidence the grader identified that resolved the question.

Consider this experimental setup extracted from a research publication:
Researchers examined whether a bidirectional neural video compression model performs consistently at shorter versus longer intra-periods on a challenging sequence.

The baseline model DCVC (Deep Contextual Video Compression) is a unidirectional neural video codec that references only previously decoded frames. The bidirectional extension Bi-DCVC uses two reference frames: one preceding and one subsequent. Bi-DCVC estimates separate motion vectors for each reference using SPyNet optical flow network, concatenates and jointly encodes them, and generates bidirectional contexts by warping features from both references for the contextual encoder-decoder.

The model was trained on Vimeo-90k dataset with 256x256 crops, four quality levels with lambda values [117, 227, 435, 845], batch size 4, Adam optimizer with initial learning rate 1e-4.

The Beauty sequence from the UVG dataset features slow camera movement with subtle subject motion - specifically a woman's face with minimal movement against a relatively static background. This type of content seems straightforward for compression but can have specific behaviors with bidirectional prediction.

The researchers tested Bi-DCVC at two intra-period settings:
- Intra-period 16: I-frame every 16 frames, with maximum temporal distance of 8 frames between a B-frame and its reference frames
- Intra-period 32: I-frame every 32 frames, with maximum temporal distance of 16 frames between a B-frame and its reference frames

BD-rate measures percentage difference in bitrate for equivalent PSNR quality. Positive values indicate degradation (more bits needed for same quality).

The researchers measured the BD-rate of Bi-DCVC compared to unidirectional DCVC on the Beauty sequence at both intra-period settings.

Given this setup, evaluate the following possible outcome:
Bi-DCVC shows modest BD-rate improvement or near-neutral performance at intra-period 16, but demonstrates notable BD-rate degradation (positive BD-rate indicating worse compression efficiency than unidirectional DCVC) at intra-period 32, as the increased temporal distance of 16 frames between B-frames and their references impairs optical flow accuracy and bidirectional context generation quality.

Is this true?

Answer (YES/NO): NO